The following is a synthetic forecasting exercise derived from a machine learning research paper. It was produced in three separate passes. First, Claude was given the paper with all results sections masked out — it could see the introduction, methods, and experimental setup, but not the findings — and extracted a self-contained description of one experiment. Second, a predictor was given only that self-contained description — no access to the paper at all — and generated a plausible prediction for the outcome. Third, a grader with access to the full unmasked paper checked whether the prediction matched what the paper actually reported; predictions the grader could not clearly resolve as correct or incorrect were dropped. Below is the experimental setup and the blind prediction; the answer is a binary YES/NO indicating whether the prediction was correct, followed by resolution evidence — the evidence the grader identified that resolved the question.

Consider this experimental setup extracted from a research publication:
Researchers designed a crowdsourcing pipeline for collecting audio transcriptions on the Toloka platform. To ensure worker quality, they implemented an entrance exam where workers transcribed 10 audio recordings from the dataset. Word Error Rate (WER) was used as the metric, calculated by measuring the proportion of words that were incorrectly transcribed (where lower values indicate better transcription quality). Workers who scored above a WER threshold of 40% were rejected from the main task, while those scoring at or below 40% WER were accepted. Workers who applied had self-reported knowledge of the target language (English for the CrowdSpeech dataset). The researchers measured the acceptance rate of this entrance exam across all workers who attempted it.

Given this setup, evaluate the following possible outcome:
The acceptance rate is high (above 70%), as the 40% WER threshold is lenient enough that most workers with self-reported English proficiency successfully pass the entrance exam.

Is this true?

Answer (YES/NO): NO